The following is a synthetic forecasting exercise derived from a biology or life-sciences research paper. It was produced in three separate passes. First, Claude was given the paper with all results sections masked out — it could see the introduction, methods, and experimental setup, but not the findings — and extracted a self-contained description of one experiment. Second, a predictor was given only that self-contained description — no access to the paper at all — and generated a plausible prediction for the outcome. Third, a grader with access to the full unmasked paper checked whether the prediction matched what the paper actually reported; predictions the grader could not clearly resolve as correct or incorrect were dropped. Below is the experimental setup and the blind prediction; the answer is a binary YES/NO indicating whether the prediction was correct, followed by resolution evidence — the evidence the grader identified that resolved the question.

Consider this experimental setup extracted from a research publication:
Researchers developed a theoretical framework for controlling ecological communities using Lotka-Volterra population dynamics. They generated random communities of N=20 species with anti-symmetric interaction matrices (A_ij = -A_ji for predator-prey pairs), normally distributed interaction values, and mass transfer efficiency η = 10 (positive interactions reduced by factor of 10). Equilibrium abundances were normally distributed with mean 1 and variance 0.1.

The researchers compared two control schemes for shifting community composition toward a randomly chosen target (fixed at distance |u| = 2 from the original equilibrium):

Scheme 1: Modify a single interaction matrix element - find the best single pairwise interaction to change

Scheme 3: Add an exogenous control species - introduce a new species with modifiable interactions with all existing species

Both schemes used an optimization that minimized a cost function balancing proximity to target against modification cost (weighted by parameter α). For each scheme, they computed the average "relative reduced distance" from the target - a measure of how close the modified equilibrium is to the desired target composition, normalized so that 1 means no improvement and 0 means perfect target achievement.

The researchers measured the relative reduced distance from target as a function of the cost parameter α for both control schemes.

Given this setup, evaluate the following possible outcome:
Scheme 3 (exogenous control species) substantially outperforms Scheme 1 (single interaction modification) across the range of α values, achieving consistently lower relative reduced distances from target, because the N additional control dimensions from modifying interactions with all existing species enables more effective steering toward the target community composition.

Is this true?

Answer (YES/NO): YES